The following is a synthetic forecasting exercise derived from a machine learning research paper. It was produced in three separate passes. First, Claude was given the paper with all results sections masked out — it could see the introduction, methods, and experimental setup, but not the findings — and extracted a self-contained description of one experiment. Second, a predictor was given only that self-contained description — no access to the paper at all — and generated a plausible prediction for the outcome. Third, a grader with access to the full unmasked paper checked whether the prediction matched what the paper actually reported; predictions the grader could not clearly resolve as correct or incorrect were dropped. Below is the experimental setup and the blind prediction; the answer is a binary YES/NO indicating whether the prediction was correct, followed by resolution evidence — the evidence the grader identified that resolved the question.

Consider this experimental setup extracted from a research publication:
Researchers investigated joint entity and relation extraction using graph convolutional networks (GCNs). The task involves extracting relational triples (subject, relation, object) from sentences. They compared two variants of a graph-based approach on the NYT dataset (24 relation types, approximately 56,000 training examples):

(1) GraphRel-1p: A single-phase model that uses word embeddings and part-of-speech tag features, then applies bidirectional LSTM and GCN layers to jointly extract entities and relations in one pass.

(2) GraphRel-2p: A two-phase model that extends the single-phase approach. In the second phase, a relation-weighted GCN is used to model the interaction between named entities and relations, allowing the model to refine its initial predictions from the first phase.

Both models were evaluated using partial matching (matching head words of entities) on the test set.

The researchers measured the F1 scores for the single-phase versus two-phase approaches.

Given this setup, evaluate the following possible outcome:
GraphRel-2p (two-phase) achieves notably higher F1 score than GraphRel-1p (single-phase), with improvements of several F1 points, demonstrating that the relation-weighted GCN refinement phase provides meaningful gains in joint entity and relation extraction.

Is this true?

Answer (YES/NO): NO